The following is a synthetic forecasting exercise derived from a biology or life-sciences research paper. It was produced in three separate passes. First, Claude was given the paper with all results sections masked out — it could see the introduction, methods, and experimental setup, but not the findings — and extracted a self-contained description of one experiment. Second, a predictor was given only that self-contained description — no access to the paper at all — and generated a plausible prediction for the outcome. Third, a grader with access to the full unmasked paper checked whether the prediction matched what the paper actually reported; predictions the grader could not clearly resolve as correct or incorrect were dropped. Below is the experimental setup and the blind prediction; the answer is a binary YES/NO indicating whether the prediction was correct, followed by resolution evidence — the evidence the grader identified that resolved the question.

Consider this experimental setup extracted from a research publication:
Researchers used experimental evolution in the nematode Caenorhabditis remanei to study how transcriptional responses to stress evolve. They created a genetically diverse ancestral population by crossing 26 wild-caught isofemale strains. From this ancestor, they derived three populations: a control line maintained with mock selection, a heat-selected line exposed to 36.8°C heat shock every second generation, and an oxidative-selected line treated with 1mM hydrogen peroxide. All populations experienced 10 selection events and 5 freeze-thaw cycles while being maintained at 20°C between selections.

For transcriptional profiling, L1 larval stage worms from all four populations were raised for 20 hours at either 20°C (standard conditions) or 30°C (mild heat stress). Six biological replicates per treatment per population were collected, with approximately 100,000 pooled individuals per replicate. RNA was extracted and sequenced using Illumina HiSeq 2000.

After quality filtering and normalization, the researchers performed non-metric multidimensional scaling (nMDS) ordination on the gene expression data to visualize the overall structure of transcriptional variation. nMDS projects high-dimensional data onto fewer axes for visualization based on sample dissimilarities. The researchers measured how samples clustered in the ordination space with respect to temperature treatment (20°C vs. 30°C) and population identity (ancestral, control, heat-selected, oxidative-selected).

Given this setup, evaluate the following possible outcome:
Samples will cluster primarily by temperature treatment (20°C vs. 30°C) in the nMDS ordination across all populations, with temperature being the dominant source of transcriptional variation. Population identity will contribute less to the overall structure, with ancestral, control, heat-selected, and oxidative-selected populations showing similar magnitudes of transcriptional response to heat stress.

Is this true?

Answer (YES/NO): NO